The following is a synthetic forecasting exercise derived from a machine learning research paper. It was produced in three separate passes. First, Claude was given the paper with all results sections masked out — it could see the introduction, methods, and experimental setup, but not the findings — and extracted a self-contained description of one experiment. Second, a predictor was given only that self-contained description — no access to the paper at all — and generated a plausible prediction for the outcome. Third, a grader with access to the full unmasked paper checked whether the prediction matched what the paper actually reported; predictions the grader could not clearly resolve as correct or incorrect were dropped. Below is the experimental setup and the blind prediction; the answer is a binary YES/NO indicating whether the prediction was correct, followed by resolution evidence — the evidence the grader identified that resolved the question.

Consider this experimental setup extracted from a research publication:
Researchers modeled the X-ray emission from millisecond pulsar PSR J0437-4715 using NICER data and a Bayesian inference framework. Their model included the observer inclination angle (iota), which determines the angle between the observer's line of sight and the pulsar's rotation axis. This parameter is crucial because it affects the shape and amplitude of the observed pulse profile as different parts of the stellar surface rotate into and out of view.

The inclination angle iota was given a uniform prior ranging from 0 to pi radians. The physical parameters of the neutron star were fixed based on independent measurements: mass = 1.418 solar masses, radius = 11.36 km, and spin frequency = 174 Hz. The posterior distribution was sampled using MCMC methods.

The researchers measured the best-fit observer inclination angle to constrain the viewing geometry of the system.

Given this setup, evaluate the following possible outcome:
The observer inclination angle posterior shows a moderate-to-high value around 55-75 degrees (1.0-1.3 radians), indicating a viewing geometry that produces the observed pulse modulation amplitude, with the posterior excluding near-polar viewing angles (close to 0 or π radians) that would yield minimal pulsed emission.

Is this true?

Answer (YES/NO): NO